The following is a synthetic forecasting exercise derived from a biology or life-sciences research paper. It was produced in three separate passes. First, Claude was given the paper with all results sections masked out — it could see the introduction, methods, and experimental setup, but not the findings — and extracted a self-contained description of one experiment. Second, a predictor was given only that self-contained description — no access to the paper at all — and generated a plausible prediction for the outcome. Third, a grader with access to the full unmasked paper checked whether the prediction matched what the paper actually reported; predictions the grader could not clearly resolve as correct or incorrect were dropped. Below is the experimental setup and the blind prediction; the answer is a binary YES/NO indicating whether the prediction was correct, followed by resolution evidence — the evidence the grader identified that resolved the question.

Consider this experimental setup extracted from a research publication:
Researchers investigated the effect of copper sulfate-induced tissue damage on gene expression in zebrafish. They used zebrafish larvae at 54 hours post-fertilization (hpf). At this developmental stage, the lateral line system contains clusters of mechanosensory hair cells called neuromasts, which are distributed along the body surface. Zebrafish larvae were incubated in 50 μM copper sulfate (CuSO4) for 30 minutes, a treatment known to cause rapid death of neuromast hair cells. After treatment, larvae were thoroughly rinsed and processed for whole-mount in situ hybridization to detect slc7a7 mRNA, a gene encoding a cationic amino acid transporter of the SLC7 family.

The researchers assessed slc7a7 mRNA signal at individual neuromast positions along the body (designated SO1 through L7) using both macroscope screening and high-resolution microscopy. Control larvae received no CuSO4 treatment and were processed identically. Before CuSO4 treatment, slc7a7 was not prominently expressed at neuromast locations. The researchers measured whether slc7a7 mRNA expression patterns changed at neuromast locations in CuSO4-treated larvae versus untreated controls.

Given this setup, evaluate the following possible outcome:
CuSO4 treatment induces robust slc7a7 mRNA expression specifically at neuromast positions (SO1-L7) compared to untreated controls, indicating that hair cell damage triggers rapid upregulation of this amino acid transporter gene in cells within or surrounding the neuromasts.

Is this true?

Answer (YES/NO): YES